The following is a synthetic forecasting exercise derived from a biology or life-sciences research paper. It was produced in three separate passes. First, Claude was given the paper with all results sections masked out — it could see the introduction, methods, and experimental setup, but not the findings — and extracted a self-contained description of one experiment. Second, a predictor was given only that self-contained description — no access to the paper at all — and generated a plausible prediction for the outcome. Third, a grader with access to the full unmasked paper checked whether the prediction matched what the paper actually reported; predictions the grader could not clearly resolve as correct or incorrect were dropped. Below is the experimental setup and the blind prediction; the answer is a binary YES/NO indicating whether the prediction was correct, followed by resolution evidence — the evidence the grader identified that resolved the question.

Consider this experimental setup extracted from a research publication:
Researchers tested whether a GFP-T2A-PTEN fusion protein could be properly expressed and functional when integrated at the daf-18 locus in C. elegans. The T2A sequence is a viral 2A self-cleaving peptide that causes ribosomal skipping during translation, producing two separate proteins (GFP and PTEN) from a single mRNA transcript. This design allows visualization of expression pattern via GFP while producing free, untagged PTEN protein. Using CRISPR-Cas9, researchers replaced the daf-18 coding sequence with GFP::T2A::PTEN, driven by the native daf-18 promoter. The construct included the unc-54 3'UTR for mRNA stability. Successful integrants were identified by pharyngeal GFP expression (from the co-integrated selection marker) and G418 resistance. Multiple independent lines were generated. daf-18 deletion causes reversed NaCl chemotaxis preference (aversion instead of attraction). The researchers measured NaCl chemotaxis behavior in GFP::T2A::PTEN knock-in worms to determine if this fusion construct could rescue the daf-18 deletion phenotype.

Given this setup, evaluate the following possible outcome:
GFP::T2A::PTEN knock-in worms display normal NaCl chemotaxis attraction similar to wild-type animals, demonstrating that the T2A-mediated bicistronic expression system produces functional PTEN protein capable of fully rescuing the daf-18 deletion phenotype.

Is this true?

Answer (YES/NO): YES